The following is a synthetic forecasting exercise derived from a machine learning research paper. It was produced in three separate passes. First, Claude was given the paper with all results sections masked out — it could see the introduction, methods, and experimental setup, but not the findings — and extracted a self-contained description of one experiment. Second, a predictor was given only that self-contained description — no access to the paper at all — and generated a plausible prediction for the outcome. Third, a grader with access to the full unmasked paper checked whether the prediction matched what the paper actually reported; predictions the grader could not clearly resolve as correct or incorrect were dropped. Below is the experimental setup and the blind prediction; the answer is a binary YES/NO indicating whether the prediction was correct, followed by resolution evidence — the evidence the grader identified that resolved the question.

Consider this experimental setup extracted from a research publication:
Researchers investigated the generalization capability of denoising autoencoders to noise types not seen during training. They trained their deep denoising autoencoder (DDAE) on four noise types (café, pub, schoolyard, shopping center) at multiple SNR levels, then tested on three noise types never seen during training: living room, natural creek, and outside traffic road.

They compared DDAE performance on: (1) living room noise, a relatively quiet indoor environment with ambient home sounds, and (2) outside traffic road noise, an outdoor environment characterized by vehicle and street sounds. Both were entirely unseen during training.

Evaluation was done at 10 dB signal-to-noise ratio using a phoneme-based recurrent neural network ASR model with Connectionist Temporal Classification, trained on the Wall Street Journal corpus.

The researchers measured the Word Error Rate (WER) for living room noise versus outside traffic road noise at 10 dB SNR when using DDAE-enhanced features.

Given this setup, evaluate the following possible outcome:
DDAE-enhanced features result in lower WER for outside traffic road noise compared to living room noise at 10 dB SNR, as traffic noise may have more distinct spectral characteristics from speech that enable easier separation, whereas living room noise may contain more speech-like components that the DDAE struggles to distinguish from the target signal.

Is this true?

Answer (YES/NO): NO